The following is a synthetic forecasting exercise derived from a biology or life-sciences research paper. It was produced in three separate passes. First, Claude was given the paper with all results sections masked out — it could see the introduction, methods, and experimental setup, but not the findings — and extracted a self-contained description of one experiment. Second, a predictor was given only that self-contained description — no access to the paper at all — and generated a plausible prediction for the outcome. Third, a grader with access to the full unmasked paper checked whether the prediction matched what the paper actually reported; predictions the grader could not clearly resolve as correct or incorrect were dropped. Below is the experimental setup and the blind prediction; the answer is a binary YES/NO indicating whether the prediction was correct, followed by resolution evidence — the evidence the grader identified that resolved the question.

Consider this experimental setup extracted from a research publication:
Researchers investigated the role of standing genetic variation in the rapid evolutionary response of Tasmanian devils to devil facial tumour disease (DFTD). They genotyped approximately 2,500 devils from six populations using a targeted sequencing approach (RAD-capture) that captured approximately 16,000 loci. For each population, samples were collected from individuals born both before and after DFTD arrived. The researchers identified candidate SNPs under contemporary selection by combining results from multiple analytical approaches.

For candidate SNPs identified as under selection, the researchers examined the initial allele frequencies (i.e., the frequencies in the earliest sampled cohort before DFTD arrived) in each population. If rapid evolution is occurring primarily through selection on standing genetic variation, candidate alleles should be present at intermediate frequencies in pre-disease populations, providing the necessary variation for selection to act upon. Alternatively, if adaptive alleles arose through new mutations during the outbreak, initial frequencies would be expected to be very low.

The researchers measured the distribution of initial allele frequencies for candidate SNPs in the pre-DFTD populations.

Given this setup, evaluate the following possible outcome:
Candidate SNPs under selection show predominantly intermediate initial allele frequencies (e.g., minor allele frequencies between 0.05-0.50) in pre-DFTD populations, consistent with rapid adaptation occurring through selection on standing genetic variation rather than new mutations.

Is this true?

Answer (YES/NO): NO